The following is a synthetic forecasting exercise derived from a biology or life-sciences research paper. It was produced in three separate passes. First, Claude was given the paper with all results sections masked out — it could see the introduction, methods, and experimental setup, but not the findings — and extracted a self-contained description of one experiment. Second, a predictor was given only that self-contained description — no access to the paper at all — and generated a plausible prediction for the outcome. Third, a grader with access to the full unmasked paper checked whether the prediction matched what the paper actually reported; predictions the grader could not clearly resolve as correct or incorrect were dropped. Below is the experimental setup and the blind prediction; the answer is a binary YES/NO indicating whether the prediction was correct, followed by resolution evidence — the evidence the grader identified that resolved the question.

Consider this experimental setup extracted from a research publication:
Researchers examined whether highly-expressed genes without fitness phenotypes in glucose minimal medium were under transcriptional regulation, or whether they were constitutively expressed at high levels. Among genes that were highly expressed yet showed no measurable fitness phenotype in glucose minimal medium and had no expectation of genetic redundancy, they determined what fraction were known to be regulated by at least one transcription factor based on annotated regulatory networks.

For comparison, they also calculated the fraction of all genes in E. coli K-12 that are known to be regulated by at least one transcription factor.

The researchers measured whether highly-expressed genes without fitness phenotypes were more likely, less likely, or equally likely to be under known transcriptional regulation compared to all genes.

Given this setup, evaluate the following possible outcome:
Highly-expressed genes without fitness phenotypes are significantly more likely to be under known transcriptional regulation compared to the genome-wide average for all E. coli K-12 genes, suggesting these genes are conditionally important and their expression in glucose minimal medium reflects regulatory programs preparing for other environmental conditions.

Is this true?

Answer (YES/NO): NO